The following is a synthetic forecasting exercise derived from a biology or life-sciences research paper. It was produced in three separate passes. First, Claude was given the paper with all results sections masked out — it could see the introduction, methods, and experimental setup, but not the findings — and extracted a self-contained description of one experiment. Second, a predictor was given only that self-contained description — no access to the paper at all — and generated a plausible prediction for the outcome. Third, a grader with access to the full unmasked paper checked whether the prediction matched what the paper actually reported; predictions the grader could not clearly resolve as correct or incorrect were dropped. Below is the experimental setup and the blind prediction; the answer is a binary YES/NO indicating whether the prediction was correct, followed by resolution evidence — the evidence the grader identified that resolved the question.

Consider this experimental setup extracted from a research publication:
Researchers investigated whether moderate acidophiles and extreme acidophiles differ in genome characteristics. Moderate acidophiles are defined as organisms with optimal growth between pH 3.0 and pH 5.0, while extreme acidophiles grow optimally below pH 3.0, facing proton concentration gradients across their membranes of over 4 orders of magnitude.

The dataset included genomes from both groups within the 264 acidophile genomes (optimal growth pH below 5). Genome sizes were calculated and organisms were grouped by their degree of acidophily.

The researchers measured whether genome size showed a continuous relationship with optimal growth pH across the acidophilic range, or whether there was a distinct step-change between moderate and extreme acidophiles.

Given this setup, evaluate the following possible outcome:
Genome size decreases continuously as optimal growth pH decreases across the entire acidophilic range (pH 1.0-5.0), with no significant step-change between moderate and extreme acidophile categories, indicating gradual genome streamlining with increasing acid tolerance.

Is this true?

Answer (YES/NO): YES